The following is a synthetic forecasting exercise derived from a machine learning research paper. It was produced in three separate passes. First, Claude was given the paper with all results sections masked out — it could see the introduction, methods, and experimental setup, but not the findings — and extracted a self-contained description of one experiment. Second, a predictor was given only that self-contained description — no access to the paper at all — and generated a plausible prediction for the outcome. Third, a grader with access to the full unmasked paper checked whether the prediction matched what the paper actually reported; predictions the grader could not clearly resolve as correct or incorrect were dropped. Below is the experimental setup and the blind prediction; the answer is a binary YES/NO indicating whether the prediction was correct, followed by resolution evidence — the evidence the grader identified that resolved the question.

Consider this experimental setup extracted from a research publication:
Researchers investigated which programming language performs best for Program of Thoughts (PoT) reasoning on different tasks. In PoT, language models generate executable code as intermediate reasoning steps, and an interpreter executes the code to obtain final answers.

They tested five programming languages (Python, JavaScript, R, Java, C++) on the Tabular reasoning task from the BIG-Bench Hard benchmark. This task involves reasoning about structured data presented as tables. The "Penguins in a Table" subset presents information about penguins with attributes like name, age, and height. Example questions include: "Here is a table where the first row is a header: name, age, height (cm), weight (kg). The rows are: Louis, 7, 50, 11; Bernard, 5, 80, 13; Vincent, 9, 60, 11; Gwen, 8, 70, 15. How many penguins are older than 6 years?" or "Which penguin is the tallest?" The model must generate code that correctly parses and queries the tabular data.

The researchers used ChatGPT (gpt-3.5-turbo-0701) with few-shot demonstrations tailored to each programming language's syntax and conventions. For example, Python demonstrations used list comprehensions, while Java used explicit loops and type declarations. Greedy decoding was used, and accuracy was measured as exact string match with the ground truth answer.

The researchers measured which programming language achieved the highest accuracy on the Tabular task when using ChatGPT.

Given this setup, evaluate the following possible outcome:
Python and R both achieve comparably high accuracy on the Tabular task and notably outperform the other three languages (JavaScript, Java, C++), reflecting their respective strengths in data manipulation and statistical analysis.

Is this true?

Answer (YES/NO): NO